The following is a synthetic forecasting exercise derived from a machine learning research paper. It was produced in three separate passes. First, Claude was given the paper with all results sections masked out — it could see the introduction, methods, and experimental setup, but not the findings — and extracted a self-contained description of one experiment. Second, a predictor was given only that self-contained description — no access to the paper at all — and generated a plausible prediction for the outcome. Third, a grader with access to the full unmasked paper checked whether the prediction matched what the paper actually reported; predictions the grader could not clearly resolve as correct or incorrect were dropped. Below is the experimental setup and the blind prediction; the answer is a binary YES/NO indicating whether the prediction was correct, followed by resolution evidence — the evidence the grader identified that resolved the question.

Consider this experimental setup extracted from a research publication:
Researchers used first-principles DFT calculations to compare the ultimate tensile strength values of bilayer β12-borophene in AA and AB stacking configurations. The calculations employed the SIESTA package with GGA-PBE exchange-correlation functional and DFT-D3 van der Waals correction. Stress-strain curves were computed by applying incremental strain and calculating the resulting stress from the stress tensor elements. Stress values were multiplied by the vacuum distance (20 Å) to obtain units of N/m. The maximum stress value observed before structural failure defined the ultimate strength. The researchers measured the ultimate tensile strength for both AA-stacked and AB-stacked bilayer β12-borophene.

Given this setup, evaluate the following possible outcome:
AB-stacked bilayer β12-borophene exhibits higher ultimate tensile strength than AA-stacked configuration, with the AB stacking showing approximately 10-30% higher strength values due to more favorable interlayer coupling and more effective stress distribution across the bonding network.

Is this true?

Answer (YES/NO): NO